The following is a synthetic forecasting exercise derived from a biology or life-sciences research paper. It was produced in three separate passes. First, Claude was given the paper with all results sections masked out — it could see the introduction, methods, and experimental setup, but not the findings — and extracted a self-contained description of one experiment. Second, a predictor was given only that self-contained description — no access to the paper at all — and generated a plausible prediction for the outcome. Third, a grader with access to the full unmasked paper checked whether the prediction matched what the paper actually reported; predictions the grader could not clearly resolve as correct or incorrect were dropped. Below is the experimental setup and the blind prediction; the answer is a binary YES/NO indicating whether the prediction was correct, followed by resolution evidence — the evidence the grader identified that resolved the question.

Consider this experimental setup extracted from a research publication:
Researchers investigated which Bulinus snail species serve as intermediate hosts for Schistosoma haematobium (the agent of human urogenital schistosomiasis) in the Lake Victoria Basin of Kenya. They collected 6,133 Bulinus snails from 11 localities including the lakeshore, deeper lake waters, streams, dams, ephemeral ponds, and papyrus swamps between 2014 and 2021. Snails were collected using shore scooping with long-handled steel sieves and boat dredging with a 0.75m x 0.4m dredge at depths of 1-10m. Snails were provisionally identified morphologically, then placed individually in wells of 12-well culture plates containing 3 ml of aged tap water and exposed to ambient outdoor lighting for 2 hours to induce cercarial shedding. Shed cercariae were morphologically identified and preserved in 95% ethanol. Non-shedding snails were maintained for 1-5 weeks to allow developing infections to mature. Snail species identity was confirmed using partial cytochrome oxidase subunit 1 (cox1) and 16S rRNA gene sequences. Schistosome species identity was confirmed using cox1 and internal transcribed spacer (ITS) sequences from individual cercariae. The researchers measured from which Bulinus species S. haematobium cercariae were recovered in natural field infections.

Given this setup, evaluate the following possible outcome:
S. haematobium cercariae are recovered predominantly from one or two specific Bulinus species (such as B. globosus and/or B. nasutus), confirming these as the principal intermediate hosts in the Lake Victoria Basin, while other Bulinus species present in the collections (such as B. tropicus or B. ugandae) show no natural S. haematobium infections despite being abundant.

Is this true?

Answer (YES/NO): YES